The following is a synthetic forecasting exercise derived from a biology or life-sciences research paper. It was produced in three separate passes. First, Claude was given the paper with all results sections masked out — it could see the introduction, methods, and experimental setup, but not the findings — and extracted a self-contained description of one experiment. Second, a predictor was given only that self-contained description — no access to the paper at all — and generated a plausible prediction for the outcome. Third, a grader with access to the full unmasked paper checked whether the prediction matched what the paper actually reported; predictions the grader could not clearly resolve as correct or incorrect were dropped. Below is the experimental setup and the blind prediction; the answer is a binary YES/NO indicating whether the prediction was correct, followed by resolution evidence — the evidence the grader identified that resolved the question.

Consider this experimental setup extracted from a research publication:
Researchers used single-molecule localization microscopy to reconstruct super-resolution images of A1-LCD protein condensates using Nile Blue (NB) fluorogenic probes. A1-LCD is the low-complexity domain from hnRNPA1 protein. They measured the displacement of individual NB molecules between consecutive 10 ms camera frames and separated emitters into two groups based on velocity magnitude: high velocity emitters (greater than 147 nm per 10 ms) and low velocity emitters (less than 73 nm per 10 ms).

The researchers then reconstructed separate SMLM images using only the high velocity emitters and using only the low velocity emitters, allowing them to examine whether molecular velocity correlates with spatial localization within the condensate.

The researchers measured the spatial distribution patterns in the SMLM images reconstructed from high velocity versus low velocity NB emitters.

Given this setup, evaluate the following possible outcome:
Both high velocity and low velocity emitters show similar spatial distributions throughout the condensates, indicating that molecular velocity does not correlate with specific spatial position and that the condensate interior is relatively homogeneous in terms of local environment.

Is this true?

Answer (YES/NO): NO